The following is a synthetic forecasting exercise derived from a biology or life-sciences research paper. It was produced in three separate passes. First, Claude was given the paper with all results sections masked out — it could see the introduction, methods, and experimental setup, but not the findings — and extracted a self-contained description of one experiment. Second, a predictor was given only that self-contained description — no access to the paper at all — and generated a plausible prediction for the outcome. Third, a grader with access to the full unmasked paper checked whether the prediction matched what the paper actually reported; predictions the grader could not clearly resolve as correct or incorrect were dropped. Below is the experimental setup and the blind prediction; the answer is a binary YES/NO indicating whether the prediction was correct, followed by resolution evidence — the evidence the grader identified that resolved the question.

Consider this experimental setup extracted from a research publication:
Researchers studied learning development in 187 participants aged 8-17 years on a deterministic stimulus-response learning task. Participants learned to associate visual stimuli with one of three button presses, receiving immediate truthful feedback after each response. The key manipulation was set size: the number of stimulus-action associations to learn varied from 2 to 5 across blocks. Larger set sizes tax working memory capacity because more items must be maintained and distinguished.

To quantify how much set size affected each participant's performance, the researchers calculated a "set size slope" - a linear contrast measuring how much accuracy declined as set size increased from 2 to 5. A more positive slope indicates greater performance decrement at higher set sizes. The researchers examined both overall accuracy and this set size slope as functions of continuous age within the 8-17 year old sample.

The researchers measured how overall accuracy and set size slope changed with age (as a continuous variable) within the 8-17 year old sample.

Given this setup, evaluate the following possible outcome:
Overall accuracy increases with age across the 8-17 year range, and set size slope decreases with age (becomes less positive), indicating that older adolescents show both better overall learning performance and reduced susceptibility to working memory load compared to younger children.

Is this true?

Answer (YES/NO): YES